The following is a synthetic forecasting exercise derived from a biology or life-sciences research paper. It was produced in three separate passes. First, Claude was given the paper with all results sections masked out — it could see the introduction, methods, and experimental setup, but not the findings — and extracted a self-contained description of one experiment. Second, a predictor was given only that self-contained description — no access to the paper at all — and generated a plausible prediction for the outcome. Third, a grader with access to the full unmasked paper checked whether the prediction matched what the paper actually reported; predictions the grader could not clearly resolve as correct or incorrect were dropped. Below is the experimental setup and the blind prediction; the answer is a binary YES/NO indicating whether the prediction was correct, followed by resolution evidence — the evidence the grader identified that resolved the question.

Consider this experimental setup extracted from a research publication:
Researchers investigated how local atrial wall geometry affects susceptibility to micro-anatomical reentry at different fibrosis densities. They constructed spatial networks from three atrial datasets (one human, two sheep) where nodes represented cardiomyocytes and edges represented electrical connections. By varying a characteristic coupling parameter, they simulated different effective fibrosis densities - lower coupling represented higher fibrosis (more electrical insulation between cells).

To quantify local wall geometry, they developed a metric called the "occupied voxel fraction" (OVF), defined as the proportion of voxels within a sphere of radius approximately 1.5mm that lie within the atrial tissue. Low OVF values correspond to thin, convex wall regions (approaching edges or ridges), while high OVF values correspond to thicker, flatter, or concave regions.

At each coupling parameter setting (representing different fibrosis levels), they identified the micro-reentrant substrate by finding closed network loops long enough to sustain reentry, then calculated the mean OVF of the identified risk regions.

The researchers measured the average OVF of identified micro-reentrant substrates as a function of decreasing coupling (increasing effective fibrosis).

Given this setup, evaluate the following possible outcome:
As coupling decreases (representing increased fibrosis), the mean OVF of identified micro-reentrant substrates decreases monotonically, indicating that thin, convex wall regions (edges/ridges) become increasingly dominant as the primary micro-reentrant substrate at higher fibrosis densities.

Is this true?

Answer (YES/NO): NO